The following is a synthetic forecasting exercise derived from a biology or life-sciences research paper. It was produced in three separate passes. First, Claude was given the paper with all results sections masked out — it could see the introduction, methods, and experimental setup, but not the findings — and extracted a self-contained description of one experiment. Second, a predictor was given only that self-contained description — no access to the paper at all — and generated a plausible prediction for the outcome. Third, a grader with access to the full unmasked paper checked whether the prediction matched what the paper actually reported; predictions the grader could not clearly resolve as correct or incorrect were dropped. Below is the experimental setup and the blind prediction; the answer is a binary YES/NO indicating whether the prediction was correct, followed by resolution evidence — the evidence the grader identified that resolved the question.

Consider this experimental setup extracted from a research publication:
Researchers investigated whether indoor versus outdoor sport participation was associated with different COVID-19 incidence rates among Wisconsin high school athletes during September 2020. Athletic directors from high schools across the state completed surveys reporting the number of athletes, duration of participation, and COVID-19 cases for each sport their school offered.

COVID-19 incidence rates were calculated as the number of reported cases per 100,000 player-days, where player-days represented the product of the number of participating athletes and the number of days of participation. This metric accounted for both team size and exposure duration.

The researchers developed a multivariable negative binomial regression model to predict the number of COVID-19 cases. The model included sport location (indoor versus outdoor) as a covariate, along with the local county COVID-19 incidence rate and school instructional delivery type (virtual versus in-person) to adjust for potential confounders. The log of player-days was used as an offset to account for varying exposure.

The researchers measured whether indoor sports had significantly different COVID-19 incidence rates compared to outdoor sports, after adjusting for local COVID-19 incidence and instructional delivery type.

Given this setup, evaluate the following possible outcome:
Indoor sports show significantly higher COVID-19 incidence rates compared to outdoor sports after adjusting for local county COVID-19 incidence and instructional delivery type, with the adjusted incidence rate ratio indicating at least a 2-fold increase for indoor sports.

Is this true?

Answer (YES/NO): NO